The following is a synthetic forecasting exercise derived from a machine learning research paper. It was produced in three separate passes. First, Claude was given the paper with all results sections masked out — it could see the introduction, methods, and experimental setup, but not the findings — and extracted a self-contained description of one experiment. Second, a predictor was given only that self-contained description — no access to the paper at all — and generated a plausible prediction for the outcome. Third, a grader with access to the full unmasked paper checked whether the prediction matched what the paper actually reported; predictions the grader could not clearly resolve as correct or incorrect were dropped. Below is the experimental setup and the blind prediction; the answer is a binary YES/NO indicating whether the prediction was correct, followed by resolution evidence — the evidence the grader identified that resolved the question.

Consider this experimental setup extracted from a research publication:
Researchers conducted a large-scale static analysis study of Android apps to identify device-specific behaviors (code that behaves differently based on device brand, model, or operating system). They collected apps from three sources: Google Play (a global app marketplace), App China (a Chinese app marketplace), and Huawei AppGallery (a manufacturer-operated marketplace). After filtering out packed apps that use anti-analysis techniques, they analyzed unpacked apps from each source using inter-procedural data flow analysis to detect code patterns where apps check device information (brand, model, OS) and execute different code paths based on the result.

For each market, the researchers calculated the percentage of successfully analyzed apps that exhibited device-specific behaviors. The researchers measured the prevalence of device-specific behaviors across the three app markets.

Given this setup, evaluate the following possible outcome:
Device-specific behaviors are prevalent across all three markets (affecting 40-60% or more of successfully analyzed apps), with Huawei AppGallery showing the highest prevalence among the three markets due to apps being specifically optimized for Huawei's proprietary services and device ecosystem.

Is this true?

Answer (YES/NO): NO